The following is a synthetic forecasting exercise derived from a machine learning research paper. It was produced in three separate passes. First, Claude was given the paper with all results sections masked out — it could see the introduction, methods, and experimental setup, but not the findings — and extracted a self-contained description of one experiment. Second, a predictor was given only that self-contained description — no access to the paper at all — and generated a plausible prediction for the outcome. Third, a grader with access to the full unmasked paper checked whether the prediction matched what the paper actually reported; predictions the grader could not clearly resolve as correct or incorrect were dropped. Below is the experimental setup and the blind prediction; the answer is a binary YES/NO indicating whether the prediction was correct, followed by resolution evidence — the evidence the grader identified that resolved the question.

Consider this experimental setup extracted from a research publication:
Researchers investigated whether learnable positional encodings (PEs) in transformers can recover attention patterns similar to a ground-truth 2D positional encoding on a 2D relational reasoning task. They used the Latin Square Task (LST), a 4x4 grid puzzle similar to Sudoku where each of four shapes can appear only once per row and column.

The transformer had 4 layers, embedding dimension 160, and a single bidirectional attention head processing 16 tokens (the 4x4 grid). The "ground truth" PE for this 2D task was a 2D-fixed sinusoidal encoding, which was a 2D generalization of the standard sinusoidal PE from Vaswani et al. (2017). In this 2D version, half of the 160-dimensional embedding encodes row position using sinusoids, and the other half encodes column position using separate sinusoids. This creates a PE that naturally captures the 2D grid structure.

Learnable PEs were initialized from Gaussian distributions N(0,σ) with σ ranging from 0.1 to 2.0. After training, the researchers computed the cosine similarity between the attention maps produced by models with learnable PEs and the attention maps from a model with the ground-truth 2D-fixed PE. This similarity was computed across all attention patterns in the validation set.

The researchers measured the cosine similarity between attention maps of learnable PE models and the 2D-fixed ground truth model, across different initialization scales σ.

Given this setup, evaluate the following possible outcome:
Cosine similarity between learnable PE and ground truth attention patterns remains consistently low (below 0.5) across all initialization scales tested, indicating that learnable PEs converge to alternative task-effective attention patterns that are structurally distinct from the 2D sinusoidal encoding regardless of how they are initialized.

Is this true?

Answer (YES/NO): NO